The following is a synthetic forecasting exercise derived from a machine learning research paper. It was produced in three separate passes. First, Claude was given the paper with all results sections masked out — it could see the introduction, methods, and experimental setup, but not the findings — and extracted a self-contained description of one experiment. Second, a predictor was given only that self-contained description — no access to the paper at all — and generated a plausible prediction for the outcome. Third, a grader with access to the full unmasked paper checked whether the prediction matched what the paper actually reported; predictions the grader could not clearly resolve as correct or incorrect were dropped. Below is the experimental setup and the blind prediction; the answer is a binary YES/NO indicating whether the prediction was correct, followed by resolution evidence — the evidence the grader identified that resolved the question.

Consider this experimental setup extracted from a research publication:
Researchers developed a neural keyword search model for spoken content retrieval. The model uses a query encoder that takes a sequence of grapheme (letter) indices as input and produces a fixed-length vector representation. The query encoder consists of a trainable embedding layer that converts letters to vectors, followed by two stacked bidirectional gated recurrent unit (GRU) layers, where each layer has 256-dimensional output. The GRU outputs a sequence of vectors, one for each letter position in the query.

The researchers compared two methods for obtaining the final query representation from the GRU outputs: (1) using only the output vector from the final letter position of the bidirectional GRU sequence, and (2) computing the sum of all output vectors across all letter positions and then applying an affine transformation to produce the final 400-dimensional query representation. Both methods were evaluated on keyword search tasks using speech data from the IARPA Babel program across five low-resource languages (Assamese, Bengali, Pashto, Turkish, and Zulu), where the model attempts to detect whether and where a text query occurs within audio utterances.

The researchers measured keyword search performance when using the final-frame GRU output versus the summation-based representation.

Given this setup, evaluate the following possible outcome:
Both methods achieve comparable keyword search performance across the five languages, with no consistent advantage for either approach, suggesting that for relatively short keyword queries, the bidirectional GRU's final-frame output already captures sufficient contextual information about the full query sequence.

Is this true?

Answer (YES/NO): NO